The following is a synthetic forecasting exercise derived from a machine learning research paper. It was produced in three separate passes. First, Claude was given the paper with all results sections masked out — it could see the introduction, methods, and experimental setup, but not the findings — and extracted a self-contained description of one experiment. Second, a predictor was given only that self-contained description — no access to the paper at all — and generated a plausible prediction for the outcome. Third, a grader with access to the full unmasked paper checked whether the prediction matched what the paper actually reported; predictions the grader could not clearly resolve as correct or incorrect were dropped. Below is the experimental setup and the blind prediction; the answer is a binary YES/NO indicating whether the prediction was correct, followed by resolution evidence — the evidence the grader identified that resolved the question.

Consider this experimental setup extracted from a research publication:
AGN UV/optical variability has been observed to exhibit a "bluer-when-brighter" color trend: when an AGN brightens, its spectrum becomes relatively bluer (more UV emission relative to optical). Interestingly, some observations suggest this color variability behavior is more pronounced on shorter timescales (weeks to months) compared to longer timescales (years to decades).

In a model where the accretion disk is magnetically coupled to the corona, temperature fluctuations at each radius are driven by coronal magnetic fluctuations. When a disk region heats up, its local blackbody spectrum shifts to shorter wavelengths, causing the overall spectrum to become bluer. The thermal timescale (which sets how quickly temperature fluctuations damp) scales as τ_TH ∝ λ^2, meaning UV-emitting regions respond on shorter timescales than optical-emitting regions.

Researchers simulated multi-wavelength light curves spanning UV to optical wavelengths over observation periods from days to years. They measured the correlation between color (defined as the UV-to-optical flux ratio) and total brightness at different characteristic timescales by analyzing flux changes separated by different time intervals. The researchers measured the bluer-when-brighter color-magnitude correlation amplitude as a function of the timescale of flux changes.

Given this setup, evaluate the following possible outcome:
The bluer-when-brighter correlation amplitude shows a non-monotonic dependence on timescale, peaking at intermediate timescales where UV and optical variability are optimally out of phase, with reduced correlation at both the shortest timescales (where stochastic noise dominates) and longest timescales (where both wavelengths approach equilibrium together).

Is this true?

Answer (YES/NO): NO